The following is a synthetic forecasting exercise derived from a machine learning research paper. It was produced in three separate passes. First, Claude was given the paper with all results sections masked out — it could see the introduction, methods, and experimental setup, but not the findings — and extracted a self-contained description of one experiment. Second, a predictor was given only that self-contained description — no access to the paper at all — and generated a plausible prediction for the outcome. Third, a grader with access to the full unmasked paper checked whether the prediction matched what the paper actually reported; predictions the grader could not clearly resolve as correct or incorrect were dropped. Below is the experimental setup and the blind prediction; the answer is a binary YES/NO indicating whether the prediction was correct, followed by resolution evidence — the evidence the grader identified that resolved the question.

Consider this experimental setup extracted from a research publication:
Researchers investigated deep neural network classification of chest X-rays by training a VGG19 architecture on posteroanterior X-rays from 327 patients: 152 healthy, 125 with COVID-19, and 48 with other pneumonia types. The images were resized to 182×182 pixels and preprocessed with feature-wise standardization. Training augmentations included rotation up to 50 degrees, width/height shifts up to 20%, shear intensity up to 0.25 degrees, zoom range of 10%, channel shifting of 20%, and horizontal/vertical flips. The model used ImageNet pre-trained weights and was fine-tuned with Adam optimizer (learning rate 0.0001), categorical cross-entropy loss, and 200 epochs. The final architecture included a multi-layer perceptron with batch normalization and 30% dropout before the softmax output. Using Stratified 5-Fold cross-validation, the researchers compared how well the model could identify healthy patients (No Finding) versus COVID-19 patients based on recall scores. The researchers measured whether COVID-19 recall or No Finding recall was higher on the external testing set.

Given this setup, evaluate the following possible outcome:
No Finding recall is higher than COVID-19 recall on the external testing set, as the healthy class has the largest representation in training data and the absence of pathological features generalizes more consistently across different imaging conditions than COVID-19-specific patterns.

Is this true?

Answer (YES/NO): YES